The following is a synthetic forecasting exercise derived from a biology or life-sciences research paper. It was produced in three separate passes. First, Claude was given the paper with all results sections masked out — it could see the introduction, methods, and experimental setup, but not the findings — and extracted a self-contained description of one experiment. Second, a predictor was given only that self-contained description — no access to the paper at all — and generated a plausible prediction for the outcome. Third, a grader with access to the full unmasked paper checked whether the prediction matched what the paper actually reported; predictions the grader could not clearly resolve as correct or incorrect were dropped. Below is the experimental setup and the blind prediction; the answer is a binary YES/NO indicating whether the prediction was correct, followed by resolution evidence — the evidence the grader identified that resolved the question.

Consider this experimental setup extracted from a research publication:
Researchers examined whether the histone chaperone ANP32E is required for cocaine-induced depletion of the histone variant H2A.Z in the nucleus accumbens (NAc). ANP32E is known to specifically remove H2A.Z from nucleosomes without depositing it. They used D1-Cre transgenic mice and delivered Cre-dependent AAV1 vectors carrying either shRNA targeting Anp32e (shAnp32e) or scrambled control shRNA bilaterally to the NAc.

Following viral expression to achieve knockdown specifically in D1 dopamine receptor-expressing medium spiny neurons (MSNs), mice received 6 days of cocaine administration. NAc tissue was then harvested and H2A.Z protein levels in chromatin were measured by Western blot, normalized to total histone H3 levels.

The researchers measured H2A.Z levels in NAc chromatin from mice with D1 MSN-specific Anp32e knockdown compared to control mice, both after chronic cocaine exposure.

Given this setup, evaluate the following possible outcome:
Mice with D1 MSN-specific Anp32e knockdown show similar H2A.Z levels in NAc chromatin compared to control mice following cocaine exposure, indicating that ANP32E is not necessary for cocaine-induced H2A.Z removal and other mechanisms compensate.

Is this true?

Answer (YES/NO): NO